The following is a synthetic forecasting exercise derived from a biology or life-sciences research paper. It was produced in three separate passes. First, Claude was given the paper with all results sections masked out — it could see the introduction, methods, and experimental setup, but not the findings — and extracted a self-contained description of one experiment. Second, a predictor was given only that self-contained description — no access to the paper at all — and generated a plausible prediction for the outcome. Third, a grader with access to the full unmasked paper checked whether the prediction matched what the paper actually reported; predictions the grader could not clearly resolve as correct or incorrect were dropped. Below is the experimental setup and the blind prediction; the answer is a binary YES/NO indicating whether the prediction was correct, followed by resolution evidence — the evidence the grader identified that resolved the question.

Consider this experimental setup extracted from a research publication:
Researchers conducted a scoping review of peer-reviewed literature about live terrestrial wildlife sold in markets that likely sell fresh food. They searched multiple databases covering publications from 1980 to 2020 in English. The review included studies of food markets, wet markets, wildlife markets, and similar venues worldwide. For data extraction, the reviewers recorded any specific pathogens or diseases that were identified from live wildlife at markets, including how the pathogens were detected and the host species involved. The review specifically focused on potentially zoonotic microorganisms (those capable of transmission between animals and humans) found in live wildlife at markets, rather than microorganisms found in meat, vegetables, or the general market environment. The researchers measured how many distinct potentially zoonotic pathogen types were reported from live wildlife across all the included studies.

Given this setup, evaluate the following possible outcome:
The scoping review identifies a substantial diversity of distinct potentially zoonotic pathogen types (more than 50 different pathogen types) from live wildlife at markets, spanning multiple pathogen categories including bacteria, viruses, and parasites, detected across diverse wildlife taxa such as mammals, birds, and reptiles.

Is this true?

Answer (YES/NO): NO